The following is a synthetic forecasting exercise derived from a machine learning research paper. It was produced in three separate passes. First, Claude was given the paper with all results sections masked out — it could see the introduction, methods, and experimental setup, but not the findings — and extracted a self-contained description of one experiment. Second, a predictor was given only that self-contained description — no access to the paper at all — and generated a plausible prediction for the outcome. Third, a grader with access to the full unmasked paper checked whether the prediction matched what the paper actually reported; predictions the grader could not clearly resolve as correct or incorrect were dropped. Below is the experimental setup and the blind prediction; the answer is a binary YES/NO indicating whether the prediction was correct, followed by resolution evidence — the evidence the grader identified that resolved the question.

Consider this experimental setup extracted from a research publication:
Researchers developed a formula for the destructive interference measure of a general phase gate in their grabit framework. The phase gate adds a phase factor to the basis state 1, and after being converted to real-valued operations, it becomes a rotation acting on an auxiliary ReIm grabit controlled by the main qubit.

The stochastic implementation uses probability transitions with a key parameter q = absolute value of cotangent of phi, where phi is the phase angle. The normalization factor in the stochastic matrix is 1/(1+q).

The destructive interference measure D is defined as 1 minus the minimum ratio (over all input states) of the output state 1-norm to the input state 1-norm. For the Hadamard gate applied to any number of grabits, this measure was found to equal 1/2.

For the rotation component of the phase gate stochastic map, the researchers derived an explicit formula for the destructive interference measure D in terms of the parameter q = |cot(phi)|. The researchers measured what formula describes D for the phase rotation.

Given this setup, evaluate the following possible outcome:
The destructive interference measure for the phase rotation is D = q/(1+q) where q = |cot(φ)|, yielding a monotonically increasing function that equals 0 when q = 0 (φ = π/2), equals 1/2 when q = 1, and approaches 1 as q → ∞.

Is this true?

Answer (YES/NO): NO